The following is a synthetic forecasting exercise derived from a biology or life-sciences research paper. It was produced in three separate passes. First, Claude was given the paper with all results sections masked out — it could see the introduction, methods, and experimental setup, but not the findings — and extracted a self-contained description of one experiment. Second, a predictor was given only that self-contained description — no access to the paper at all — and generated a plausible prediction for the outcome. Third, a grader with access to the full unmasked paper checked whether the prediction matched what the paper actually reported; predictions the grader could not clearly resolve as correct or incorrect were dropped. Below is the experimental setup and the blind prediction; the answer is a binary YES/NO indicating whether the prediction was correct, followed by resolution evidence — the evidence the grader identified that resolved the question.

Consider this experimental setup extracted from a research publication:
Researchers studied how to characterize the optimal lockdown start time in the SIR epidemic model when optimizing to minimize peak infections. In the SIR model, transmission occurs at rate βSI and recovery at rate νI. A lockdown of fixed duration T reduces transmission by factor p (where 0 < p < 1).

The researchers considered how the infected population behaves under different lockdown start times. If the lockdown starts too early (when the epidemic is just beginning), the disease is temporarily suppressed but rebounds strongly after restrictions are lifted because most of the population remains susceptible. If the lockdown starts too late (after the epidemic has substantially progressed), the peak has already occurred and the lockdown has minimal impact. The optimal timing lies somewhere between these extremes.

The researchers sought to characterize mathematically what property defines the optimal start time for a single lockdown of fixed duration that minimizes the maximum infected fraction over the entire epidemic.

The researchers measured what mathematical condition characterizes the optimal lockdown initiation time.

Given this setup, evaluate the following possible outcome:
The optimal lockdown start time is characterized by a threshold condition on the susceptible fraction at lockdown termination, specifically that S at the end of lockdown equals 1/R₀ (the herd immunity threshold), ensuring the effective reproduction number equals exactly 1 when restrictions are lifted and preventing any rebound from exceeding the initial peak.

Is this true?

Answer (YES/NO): NO